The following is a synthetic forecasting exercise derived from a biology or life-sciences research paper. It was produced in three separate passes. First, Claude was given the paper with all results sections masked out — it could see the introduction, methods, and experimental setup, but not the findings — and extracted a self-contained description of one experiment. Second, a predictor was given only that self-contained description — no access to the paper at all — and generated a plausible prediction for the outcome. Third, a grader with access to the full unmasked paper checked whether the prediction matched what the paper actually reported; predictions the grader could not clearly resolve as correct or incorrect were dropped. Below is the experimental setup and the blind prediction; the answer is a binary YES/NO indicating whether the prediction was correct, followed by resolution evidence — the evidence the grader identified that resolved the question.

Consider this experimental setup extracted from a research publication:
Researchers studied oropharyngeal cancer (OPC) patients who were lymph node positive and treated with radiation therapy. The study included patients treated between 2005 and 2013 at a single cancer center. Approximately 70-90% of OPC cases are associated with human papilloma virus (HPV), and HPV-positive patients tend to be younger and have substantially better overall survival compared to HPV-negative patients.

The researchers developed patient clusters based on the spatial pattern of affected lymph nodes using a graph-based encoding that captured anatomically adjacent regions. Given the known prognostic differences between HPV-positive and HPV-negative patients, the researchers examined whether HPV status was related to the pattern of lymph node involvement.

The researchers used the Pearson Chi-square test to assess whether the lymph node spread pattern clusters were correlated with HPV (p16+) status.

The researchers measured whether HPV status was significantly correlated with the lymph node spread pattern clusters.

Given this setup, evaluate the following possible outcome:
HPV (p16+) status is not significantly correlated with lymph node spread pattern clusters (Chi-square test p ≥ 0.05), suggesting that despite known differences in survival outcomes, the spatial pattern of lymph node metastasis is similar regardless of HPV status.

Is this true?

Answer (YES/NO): NO